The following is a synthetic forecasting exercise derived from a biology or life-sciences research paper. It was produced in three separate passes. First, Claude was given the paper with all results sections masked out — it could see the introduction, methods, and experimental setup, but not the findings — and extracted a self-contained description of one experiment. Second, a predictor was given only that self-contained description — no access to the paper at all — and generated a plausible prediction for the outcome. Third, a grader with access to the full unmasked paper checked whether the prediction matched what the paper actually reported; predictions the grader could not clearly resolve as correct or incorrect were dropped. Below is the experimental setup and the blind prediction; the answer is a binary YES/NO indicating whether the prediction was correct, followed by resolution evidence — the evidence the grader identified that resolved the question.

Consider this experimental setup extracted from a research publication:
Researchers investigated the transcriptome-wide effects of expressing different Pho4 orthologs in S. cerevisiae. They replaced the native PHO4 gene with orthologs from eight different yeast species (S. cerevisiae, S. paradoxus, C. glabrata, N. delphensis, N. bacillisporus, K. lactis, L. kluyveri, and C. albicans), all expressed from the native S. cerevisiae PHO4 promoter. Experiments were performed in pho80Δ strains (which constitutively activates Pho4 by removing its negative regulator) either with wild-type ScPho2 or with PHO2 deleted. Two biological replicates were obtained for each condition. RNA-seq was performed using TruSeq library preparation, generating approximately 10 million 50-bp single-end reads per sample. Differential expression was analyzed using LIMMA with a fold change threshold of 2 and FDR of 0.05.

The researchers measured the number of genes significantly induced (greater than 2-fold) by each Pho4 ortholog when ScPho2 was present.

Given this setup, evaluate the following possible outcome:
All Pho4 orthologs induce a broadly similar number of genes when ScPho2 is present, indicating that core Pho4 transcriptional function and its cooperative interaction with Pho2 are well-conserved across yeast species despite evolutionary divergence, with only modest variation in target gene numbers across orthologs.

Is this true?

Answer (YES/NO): NO